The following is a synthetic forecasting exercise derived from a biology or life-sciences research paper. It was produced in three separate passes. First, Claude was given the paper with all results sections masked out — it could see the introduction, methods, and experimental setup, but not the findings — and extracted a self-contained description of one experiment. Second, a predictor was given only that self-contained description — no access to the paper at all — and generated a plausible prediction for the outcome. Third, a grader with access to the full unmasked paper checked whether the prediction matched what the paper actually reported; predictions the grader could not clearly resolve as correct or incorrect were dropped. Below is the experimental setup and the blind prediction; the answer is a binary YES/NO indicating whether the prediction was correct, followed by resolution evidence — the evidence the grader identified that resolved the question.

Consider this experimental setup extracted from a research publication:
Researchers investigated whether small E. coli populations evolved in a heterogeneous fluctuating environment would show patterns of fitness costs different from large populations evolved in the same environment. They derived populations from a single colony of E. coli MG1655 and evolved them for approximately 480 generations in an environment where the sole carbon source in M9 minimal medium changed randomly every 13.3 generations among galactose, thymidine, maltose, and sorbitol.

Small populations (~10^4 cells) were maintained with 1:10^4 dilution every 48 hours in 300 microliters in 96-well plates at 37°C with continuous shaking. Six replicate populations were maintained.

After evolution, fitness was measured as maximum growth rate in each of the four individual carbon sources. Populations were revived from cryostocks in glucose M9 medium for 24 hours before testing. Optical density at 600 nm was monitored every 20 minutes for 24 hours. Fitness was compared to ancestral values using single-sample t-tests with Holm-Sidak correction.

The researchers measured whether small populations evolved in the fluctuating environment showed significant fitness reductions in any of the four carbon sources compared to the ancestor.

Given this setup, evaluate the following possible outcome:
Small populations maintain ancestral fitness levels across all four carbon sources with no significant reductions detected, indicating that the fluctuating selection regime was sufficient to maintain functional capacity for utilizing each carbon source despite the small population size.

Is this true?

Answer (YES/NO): NO